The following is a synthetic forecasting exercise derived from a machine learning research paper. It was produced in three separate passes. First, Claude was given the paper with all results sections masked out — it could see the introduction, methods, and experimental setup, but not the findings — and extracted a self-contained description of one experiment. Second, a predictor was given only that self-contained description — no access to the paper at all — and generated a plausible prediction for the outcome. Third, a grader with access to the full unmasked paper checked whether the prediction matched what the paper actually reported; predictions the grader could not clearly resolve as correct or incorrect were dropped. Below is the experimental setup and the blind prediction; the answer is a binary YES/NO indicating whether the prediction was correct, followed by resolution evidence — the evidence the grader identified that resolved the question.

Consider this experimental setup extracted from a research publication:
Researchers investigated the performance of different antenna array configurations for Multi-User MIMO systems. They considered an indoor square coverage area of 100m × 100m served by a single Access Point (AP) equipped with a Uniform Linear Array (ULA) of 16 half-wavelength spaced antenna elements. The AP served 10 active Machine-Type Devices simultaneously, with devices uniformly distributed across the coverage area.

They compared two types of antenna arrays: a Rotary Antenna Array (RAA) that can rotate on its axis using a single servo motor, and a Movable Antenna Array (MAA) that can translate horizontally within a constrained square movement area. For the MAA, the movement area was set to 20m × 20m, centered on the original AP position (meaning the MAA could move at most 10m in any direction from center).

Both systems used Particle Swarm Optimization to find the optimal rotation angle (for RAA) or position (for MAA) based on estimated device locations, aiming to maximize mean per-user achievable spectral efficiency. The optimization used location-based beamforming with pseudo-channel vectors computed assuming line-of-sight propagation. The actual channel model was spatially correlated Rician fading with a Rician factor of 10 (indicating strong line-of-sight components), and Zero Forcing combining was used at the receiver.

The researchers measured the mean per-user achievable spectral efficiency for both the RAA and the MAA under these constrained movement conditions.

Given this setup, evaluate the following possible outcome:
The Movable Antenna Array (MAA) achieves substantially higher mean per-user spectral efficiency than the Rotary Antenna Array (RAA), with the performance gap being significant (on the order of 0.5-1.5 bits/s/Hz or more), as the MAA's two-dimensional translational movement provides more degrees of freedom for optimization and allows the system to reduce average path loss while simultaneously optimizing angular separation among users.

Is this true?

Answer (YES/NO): NO